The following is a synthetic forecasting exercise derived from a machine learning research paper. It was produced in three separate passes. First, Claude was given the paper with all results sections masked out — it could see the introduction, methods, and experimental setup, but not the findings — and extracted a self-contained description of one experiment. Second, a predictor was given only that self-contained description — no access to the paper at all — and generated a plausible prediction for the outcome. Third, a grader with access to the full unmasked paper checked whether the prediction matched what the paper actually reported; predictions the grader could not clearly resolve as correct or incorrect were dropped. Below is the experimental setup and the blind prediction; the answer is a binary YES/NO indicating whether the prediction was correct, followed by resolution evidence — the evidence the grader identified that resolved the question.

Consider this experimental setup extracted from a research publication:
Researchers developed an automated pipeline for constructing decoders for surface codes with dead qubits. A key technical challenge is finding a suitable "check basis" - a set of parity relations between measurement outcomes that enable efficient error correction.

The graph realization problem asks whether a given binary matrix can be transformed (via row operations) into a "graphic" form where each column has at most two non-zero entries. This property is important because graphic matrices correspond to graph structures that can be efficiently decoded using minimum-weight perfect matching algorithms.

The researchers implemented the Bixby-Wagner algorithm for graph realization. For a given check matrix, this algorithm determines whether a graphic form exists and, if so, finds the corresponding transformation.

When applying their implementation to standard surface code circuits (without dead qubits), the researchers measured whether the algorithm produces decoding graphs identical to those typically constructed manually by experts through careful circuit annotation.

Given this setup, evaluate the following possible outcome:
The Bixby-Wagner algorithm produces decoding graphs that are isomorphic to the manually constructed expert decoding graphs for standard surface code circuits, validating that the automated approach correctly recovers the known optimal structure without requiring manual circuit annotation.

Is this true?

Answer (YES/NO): NO